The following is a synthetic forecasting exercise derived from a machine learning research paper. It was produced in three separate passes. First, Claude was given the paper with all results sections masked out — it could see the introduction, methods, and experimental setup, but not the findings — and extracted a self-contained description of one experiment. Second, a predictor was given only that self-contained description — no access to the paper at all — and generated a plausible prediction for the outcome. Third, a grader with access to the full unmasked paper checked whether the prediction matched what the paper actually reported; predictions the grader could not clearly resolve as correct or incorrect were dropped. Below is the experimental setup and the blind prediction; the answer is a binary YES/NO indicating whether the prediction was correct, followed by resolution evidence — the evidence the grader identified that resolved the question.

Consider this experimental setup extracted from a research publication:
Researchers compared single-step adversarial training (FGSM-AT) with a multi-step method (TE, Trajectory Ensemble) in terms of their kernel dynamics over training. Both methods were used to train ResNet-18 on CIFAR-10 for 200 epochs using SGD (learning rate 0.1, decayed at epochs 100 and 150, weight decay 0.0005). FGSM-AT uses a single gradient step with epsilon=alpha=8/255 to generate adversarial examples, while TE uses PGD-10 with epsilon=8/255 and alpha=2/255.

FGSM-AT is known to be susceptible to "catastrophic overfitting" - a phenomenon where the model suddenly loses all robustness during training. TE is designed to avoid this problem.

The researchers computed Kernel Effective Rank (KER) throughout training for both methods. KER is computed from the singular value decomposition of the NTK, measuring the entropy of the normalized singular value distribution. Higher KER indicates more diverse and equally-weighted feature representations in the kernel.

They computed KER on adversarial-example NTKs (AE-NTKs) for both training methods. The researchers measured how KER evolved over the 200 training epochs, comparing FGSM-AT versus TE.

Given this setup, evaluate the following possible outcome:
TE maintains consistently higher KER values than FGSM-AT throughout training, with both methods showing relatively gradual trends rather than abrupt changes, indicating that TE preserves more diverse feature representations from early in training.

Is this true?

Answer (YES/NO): NO